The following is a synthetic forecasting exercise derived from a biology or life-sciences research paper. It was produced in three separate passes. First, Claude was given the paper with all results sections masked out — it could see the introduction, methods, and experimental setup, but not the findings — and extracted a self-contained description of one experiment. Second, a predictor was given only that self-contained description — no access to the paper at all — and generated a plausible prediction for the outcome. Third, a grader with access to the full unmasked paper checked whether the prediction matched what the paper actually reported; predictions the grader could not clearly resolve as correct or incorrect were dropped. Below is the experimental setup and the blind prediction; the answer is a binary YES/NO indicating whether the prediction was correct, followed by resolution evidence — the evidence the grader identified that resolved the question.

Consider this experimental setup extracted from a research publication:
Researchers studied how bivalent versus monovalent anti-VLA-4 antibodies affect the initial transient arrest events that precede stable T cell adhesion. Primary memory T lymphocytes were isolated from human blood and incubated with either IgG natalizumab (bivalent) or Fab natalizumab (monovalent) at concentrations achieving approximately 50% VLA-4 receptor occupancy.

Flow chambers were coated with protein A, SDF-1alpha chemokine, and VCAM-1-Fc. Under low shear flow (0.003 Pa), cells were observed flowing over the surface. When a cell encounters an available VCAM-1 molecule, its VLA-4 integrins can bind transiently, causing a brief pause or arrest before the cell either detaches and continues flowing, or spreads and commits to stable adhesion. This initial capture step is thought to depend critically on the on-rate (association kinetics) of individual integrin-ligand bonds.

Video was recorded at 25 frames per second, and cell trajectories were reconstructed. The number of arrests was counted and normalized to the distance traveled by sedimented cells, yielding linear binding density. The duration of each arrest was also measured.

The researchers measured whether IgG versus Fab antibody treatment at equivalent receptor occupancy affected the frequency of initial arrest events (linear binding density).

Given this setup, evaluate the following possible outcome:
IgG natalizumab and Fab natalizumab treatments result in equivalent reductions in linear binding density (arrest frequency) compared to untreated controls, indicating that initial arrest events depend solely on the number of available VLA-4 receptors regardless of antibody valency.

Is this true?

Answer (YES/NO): NO